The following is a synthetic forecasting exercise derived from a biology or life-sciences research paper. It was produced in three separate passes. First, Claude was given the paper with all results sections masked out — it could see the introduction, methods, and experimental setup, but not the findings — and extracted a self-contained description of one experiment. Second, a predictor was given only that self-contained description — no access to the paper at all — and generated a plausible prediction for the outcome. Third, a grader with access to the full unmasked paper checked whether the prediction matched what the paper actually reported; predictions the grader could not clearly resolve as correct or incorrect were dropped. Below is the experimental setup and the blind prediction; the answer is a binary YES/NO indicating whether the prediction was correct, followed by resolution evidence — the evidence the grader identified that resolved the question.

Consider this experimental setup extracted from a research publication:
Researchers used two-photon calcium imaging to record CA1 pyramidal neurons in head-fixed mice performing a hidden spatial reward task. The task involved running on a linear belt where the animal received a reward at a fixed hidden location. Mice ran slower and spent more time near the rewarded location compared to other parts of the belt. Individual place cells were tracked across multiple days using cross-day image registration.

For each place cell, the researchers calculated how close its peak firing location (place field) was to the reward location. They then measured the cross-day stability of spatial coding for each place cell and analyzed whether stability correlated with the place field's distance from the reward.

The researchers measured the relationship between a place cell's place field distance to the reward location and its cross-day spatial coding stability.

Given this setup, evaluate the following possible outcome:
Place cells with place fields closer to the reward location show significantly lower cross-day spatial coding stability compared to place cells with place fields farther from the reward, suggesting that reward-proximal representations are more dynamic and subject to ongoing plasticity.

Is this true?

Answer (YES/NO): NO